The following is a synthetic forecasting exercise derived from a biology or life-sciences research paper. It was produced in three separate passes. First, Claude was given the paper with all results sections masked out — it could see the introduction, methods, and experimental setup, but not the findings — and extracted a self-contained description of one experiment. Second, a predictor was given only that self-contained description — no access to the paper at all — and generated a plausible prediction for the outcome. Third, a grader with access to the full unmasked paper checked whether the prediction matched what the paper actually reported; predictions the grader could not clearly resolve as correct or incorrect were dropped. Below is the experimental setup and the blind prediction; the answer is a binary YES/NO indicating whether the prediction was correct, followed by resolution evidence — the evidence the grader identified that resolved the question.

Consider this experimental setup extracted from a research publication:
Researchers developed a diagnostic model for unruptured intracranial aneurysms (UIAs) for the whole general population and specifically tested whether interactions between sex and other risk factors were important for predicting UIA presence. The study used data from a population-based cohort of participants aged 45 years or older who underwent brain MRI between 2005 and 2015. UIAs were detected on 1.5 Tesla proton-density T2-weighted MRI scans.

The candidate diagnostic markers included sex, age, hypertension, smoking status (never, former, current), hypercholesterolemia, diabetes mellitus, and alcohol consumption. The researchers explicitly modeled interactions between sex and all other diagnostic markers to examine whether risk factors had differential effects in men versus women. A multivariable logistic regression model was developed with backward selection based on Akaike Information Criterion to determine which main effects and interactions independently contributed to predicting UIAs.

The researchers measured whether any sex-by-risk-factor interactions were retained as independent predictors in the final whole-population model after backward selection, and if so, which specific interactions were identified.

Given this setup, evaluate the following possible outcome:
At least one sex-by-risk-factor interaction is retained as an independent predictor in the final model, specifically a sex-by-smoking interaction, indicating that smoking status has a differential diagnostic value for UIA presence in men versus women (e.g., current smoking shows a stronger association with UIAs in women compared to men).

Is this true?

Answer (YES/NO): NO